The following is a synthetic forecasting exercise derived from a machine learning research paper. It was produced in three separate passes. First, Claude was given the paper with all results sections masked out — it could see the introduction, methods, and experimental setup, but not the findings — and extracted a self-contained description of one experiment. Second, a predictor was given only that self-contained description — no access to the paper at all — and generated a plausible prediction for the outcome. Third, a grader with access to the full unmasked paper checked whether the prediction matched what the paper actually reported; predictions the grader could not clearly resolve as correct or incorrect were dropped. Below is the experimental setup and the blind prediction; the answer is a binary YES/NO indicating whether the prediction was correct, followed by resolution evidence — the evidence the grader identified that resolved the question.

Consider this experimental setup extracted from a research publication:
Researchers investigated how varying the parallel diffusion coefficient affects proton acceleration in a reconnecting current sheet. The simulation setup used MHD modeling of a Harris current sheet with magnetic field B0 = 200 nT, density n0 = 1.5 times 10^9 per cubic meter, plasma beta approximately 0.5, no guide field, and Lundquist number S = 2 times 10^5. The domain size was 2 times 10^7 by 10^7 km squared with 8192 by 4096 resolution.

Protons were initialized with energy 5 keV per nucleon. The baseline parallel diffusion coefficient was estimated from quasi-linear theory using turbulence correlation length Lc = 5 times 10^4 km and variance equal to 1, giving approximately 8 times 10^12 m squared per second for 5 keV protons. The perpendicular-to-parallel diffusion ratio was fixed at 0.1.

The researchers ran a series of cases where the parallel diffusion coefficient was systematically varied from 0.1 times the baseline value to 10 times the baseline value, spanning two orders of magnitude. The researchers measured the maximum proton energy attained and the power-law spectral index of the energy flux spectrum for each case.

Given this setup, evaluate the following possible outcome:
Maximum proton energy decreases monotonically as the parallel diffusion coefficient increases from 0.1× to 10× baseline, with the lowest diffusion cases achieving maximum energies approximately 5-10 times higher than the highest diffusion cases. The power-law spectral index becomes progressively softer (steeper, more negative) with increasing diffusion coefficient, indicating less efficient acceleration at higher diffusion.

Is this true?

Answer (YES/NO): NO